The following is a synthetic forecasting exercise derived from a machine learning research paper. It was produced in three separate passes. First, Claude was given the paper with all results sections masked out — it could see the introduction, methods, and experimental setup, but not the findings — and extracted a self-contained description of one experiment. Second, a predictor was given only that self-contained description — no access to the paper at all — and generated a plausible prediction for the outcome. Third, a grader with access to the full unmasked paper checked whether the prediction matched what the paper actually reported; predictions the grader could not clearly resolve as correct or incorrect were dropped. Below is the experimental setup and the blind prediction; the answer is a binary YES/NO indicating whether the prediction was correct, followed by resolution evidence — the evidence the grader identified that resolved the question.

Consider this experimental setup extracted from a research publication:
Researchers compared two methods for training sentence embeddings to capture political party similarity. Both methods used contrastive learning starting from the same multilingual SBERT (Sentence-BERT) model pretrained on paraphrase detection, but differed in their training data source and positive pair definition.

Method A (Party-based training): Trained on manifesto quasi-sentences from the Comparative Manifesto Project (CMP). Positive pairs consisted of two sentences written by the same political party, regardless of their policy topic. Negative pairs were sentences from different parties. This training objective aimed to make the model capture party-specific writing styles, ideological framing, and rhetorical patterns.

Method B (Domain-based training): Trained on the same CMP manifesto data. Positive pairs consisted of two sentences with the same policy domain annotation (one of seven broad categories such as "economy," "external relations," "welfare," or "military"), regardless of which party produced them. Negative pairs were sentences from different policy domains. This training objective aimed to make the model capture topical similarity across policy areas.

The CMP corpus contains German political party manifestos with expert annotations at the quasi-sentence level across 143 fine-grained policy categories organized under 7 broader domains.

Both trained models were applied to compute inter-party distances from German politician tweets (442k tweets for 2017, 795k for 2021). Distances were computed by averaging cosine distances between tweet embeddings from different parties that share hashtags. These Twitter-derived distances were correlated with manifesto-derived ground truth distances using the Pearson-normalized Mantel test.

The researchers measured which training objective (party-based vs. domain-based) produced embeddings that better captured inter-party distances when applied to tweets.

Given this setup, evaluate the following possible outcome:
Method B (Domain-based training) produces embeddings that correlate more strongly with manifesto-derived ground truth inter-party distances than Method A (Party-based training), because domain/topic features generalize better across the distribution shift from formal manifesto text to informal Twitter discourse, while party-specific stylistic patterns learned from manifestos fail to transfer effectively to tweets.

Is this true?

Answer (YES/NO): NO